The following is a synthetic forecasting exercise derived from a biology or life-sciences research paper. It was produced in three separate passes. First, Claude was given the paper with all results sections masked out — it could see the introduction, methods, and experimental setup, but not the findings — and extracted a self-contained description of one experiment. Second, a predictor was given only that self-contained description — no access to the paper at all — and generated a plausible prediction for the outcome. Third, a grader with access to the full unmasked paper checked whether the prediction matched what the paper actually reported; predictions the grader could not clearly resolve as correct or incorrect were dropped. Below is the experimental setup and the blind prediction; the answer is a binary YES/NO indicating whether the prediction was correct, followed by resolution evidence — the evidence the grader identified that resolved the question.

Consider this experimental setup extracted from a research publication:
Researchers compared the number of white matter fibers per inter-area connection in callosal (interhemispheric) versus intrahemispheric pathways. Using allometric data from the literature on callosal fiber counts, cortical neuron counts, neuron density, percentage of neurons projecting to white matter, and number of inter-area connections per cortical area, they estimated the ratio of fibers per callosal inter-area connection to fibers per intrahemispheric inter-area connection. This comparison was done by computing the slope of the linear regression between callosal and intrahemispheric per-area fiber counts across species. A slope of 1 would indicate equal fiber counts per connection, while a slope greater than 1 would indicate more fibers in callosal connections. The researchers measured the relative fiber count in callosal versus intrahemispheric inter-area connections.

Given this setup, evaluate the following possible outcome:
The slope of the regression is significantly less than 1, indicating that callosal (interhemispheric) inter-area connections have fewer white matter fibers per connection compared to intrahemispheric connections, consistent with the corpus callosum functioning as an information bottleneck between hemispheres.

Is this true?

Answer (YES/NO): NO